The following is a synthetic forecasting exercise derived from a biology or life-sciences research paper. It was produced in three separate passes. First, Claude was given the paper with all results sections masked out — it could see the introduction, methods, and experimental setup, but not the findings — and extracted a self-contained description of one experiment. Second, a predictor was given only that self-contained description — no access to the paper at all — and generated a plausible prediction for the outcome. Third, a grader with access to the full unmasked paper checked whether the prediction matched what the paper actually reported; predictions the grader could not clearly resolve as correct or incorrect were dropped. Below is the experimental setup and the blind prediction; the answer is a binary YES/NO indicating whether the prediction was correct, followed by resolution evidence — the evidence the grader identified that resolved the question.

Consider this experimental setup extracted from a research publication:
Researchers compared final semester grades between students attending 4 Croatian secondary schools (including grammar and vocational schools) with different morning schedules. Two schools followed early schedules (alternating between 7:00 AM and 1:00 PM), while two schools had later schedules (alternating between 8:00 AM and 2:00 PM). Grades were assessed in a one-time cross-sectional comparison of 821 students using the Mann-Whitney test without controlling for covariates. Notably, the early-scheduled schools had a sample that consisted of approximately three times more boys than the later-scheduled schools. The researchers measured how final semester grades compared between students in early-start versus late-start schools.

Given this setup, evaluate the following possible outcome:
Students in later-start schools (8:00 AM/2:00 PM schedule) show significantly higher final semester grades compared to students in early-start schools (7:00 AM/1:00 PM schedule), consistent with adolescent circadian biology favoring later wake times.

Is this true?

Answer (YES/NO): NO